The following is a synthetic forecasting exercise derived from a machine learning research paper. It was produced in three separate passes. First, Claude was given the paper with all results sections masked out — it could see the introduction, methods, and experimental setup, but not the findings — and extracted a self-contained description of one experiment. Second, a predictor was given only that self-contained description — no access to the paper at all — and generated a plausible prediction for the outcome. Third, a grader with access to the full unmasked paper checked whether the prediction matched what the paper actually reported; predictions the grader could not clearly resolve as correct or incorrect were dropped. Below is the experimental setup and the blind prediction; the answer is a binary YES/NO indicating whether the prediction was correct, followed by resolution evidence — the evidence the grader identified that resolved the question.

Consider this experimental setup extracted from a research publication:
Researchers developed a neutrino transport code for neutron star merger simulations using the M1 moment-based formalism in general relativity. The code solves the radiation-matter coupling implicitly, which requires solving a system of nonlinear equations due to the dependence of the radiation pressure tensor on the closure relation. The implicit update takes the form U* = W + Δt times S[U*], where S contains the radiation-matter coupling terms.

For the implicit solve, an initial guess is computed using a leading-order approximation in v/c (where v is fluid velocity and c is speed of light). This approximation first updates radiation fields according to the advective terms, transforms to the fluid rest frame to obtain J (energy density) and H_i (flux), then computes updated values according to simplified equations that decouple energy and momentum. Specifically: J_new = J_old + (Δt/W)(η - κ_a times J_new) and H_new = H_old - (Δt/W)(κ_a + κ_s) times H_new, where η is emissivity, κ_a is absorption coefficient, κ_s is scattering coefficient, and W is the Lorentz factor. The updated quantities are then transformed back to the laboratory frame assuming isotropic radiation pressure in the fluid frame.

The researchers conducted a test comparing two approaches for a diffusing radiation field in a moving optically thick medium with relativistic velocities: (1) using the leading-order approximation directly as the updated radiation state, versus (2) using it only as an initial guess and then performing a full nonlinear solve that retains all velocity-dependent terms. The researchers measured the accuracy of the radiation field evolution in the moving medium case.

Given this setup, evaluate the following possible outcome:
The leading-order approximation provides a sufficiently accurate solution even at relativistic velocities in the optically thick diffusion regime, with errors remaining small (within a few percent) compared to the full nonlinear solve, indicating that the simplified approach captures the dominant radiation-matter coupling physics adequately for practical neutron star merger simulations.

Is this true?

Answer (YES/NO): NO